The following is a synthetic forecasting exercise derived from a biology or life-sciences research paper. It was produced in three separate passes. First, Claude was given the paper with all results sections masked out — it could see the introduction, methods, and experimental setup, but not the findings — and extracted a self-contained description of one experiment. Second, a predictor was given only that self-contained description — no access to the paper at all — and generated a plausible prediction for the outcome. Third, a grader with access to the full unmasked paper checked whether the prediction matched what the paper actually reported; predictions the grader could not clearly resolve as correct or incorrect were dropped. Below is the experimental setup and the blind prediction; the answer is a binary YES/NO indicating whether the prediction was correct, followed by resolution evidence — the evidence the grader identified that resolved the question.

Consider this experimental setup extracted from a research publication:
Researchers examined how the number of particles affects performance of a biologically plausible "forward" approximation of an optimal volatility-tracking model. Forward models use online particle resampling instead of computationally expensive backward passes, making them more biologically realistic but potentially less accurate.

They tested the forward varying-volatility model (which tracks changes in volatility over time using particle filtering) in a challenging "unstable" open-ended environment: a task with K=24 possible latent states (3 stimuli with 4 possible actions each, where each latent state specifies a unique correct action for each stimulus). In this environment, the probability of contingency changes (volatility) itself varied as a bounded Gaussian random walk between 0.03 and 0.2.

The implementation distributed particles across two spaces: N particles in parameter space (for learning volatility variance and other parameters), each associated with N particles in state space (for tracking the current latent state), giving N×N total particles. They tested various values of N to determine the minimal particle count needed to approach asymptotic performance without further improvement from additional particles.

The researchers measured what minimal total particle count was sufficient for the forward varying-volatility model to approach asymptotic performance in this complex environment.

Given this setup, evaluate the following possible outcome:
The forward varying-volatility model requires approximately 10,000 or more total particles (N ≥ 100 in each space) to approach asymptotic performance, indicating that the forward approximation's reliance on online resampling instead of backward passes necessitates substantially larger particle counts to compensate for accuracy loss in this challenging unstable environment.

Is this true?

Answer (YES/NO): YES